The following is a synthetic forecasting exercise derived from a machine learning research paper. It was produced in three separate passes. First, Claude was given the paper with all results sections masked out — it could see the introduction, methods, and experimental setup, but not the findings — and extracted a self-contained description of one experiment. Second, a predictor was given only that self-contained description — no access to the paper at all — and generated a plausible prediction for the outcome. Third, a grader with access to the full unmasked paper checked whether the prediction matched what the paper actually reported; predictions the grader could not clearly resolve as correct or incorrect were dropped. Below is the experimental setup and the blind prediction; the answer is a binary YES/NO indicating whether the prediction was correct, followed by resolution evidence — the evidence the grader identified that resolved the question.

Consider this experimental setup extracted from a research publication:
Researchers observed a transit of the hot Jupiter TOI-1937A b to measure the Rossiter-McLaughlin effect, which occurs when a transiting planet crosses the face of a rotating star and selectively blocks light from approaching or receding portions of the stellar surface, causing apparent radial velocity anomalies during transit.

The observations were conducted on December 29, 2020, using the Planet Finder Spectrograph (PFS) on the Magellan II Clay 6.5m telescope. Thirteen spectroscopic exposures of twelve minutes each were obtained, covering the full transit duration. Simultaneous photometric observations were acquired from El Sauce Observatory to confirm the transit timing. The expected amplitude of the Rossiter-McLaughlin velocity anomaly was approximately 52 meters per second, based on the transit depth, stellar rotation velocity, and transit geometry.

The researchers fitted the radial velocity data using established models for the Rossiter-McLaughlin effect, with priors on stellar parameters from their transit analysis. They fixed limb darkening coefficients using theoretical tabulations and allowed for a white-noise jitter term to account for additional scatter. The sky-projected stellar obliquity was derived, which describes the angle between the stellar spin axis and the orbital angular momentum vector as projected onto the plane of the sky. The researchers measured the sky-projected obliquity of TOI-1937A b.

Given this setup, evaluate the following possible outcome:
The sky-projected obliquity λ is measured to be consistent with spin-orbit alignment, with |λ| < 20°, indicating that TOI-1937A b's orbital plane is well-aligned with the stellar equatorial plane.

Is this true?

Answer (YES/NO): YES